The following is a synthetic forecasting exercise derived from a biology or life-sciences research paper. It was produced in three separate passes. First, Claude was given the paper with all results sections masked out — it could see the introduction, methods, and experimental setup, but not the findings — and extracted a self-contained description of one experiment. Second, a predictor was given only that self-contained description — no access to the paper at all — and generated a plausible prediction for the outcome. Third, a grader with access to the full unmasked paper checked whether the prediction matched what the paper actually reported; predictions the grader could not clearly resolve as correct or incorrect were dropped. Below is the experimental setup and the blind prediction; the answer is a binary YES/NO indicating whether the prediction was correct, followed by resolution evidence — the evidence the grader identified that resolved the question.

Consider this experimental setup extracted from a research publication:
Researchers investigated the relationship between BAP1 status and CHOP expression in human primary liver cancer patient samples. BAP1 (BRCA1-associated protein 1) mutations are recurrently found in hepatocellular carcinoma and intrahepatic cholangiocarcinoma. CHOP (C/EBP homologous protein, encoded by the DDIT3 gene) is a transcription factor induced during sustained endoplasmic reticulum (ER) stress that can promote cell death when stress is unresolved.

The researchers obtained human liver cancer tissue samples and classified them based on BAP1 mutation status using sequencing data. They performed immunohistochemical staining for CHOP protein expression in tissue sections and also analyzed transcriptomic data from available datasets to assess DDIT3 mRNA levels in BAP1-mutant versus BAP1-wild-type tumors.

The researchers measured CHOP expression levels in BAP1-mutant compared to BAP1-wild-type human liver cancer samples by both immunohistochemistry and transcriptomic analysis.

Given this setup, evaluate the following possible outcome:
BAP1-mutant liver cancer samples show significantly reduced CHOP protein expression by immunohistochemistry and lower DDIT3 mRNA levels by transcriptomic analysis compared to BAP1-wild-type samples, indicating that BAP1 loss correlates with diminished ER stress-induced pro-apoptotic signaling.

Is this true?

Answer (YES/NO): NO